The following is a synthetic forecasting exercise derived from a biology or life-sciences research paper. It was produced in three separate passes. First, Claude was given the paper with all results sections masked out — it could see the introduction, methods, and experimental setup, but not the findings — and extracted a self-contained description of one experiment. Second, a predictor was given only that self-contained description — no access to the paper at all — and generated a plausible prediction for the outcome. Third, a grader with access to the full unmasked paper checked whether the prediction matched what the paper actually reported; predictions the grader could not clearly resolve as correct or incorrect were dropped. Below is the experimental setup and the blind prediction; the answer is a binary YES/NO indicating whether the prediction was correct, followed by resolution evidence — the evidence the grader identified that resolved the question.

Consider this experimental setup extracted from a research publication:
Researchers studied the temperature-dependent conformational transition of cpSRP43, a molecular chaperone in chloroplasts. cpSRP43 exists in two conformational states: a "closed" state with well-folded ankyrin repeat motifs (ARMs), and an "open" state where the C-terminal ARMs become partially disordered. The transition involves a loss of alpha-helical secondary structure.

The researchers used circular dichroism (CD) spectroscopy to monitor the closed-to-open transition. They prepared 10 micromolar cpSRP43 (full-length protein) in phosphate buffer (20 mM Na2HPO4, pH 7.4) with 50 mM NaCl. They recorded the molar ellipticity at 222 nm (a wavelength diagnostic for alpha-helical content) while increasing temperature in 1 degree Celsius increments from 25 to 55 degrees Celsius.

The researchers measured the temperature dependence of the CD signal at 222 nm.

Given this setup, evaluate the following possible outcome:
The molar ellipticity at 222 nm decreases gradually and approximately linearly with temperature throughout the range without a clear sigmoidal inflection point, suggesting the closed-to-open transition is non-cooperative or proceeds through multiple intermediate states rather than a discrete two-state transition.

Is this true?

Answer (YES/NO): NO